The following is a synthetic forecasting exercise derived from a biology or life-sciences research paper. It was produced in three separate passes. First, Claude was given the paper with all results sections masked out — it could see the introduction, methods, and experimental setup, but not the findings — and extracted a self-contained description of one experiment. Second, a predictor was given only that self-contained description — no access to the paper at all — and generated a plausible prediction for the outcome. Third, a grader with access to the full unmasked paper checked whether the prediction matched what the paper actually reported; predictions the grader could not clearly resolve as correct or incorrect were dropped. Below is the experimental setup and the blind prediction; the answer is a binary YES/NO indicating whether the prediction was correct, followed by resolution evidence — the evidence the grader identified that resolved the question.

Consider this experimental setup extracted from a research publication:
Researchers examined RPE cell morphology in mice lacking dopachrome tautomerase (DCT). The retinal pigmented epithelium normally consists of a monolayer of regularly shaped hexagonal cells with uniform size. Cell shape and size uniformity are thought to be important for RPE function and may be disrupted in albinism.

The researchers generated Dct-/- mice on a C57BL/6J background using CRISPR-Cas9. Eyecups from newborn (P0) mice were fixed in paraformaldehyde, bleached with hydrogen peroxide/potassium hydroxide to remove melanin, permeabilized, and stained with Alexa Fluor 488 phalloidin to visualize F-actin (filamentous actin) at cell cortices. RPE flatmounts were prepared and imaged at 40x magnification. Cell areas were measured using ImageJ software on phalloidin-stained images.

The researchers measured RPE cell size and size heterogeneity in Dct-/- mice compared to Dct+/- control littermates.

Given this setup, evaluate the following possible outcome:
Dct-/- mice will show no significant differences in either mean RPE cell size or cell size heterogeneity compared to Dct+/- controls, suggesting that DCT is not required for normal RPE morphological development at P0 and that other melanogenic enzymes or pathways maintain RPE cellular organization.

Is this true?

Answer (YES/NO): NO